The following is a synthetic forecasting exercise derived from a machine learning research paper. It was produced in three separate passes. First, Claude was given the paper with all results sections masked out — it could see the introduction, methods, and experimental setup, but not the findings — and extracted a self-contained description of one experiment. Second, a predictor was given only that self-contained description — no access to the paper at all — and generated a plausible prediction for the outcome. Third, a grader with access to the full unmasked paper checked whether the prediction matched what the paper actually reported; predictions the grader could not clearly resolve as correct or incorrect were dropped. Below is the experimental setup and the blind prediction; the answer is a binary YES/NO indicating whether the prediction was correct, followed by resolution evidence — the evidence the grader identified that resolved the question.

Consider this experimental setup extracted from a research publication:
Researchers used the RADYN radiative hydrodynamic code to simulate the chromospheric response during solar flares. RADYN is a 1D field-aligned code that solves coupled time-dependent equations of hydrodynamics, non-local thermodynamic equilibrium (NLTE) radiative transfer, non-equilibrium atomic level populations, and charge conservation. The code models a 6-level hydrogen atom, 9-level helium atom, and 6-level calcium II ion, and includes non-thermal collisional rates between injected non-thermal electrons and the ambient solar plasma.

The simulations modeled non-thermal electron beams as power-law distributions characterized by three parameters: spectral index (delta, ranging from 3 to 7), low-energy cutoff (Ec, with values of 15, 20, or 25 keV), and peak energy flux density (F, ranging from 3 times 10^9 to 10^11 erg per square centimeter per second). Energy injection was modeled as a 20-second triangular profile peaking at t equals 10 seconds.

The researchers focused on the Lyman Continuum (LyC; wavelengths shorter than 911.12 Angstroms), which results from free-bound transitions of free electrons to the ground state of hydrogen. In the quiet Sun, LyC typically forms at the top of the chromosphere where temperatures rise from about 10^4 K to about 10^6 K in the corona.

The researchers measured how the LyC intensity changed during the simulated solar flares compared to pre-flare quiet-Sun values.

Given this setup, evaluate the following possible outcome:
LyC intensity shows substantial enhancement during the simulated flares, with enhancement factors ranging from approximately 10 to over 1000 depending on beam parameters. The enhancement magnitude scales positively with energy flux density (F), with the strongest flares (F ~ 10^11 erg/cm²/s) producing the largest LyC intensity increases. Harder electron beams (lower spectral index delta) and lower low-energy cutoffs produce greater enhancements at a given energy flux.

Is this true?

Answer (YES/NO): NO